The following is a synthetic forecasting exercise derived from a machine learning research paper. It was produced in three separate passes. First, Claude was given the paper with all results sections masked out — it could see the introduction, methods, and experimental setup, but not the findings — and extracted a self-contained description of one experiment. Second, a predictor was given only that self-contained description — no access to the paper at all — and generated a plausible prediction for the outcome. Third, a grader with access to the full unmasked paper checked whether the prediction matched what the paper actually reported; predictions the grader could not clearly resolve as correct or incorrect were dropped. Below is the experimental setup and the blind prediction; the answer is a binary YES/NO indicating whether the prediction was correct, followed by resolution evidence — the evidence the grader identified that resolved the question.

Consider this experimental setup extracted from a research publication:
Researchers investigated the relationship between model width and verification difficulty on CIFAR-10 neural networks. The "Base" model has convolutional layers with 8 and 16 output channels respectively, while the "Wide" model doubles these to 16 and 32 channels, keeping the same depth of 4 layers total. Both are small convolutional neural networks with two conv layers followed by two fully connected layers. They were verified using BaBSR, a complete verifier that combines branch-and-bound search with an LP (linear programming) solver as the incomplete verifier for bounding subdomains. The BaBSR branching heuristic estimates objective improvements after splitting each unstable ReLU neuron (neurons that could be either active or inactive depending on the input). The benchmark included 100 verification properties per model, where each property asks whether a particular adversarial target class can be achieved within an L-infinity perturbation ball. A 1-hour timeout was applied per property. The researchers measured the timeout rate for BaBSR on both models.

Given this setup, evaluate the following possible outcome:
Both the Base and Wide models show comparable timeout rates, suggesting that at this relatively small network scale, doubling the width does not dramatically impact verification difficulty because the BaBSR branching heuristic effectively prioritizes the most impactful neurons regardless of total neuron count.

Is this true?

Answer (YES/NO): NO